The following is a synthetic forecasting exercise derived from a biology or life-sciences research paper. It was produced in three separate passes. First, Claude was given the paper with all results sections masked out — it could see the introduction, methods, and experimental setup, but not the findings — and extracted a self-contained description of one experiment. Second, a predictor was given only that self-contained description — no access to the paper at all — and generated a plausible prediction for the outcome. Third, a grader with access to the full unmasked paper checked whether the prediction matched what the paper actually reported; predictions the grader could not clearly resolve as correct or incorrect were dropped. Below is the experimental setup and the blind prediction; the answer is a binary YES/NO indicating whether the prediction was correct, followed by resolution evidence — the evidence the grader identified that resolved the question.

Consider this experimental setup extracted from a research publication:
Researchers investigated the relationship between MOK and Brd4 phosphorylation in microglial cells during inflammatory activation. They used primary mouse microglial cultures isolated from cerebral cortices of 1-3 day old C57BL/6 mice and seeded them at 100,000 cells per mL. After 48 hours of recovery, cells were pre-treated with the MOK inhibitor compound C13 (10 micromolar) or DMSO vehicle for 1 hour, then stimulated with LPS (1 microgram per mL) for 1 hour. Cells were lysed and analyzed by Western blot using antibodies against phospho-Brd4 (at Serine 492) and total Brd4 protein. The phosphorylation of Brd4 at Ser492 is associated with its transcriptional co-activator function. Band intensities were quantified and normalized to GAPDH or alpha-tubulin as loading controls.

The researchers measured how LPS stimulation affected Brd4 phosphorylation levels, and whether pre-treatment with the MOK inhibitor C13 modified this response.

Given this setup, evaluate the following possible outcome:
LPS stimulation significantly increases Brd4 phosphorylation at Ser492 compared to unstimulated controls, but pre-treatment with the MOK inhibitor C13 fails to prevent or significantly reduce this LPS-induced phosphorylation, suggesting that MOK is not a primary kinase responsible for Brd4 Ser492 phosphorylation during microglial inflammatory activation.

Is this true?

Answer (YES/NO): NO